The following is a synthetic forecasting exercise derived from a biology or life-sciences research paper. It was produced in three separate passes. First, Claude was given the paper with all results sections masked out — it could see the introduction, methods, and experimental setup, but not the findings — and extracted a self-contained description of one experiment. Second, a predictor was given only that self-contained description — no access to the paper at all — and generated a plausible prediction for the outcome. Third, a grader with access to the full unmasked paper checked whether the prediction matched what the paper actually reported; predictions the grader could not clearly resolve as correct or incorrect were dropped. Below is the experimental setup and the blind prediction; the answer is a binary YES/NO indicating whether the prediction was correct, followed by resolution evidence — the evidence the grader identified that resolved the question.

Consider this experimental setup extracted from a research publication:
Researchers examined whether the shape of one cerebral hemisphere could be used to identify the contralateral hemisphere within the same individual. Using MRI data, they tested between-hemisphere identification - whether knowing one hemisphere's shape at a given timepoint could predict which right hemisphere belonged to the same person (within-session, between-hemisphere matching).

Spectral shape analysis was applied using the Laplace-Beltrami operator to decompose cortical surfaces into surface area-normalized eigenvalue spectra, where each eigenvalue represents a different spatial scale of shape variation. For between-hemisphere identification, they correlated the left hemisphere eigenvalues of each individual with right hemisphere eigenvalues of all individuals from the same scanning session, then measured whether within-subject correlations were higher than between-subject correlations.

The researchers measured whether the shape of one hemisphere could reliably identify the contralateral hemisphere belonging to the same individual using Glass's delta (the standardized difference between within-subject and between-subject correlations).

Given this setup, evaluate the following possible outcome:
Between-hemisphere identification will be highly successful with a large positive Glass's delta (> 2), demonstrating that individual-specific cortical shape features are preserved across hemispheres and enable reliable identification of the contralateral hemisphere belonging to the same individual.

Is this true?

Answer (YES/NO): NO